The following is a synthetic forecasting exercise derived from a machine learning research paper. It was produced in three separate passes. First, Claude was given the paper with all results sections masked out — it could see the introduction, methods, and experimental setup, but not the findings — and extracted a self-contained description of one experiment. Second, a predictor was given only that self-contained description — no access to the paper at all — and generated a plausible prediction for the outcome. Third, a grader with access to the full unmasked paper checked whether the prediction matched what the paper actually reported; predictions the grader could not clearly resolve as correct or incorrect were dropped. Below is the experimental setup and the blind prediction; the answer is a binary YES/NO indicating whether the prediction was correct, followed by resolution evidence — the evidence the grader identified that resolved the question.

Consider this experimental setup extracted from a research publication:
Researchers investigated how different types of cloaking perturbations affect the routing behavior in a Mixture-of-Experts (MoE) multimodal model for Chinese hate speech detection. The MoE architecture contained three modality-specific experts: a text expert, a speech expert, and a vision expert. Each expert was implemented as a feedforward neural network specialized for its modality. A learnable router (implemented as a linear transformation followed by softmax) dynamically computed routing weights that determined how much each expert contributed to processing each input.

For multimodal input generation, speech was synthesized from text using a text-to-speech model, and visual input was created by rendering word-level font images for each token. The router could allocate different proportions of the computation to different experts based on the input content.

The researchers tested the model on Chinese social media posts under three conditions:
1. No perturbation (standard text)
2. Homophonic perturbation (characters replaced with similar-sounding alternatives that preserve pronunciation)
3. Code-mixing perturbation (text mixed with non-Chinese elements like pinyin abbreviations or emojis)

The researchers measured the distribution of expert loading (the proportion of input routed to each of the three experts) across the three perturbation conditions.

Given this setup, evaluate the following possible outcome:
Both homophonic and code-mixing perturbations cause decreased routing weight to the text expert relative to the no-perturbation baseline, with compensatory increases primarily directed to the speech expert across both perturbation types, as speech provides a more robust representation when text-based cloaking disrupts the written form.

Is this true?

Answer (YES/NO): NO